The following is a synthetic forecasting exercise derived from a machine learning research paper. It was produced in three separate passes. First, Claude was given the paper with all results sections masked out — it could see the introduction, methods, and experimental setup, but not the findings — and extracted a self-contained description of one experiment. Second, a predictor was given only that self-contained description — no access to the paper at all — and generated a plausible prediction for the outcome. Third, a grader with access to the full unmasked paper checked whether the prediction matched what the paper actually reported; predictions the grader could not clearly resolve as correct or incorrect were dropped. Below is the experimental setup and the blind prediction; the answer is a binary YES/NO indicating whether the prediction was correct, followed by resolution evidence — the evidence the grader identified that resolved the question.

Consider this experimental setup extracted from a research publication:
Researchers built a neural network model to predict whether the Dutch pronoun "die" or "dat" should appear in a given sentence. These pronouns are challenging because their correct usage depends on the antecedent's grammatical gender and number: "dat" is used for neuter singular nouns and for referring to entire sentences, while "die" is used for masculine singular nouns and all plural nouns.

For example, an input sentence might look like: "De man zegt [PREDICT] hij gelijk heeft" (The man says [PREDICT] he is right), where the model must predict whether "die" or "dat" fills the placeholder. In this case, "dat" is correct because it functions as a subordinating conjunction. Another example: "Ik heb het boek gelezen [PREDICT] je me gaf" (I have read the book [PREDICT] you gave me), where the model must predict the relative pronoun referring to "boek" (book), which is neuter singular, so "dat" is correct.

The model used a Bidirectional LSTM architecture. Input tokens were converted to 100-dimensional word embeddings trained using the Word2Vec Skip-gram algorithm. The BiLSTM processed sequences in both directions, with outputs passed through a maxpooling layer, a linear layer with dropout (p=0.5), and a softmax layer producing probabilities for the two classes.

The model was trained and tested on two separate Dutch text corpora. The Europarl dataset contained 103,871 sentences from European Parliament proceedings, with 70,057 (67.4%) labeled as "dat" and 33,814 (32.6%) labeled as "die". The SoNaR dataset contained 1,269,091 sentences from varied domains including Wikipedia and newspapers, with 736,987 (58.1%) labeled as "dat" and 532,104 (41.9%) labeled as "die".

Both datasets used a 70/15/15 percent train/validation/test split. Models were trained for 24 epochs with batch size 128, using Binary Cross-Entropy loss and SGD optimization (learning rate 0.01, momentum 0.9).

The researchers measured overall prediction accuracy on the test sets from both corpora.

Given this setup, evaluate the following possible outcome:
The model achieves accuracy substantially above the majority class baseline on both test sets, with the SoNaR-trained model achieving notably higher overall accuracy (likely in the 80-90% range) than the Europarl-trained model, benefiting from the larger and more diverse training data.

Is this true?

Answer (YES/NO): NO